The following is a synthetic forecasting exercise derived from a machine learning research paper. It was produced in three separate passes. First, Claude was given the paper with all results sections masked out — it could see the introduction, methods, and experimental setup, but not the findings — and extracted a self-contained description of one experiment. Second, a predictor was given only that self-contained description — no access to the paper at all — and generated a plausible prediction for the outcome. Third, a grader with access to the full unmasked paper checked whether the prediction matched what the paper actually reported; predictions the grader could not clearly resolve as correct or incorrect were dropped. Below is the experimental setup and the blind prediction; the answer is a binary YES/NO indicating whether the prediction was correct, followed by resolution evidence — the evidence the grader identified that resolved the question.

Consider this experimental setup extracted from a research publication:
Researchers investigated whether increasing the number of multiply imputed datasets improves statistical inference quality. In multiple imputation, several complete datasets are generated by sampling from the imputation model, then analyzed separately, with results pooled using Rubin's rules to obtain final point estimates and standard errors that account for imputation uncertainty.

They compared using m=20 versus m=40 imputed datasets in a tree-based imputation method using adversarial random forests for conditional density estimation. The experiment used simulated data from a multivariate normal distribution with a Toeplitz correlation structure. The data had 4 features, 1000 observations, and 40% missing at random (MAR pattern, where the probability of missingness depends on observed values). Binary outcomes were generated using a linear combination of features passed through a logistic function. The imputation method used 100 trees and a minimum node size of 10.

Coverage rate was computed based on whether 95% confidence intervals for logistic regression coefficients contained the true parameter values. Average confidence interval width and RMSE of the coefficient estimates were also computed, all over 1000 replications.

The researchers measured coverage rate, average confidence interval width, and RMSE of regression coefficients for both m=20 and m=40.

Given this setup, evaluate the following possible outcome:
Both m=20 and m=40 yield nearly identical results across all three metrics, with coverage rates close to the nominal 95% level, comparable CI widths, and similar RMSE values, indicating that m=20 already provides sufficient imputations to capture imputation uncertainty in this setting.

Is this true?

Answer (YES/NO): NO